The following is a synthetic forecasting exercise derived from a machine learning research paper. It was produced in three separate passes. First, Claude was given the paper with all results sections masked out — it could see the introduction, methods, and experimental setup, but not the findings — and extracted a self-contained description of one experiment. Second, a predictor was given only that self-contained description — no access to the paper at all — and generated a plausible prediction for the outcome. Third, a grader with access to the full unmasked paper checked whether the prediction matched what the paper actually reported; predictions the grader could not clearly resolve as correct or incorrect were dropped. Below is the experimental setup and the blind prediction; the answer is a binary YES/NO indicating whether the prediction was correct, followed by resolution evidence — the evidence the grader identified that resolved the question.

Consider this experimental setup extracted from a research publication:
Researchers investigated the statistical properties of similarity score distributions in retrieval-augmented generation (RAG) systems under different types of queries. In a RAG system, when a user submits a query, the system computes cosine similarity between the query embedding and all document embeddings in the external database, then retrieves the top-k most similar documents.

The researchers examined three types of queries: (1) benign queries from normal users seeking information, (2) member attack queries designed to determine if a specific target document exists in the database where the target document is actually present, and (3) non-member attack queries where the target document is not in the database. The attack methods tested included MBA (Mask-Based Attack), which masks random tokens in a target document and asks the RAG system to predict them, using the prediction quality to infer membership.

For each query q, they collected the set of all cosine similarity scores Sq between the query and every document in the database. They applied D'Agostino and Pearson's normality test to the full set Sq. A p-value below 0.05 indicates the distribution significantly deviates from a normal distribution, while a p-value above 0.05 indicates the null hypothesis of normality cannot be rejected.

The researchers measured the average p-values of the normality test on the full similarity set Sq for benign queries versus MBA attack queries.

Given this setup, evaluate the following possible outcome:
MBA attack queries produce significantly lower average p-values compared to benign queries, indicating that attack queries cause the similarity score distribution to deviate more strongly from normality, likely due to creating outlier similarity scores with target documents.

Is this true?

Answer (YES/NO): YES